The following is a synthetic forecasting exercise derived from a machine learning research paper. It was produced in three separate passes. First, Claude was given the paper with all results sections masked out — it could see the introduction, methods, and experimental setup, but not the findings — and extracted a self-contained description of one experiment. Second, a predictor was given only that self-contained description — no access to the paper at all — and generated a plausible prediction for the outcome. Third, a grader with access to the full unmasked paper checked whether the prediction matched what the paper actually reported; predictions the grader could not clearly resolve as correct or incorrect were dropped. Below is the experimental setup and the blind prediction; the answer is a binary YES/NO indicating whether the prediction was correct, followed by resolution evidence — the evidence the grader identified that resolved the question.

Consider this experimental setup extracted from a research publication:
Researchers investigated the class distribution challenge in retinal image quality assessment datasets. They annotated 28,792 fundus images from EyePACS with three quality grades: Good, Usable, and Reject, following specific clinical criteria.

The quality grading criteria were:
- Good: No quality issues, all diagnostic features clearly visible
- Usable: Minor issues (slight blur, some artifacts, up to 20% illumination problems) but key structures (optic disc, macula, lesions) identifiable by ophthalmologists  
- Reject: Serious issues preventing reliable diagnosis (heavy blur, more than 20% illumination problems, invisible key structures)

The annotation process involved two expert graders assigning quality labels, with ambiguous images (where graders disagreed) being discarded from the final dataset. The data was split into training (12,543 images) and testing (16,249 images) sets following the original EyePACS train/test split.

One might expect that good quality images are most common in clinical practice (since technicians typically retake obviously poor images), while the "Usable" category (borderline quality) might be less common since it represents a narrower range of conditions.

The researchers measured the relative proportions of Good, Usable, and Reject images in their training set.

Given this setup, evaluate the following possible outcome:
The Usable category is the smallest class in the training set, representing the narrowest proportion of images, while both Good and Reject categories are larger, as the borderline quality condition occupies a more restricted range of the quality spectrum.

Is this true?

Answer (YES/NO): YES